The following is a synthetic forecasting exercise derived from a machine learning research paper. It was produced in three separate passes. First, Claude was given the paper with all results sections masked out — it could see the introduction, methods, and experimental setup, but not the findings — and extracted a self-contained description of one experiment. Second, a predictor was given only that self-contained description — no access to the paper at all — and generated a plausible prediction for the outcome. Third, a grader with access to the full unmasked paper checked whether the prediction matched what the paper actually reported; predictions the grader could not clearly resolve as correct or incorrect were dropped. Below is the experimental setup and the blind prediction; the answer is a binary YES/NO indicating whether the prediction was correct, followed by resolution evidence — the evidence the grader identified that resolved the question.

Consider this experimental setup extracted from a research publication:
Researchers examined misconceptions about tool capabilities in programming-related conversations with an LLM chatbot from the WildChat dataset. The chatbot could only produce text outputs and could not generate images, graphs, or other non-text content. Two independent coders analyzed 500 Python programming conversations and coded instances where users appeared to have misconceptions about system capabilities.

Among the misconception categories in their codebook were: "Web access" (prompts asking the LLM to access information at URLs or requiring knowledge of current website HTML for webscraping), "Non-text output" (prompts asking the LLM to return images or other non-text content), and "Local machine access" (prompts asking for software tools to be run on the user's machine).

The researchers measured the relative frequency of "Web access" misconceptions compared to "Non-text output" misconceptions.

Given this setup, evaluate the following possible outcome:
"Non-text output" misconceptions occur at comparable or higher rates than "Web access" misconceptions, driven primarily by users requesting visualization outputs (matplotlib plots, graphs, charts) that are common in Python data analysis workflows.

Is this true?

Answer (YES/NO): NO